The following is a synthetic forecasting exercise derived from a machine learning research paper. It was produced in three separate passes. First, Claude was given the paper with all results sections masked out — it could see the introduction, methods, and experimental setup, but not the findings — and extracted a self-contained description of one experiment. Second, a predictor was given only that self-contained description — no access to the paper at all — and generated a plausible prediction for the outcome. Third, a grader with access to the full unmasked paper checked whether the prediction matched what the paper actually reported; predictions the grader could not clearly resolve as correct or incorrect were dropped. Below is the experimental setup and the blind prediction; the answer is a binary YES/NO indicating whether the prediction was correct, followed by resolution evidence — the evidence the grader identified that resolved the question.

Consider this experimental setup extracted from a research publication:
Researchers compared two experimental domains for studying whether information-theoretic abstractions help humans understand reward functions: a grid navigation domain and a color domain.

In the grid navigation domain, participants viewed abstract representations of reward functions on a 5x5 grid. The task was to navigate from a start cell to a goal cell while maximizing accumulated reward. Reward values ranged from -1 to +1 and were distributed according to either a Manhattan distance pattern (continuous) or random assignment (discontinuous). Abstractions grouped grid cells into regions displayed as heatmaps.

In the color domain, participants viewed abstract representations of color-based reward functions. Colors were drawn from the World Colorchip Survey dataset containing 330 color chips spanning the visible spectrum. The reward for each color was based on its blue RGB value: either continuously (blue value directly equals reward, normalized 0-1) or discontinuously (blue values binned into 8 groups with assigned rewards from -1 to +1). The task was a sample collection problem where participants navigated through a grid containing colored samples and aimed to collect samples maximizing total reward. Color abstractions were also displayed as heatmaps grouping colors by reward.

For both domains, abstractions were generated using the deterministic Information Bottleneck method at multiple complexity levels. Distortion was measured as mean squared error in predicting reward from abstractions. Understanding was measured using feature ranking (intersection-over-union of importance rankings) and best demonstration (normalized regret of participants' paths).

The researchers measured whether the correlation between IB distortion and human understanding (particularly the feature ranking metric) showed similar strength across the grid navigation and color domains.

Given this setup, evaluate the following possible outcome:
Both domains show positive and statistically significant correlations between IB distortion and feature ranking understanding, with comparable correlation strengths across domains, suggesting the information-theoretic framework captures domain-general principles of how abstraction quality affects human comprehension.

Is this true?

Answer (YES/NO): NO